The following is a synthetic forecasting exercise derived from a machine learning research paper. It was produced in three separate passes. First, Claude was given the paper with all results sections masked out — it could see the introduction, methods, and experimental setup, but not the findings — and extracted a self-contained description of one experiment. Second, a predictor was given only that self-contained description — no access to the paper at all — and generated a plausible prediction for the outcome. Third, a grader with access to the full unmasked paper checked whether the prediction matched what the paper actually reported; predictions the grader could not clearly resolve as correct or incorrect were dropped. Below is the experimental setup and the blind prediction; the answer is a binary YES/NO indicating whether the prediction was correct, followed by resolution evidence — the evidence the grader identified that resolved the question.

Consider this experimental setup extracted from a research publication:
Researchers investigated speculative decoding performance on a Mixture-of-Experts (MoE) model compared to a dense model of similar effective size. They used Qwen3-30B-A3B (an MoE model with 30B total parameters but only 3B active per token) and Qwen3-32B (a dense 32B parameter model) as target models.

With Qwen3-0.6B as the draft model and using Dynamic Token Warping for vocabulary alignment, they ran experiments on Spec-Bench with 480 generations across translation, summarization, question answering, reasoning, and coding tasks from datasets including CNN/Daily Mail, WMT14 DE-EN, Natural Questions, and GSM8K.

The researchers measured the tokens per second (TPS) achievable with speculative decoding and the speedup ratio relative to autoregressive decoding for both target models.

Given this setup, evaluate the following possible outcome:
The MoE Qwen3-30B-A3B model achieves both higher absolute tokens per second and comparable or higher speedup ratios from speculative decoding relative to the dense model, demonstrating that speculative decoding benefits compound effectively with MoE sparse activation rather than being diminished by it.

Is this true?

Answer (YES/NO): NO